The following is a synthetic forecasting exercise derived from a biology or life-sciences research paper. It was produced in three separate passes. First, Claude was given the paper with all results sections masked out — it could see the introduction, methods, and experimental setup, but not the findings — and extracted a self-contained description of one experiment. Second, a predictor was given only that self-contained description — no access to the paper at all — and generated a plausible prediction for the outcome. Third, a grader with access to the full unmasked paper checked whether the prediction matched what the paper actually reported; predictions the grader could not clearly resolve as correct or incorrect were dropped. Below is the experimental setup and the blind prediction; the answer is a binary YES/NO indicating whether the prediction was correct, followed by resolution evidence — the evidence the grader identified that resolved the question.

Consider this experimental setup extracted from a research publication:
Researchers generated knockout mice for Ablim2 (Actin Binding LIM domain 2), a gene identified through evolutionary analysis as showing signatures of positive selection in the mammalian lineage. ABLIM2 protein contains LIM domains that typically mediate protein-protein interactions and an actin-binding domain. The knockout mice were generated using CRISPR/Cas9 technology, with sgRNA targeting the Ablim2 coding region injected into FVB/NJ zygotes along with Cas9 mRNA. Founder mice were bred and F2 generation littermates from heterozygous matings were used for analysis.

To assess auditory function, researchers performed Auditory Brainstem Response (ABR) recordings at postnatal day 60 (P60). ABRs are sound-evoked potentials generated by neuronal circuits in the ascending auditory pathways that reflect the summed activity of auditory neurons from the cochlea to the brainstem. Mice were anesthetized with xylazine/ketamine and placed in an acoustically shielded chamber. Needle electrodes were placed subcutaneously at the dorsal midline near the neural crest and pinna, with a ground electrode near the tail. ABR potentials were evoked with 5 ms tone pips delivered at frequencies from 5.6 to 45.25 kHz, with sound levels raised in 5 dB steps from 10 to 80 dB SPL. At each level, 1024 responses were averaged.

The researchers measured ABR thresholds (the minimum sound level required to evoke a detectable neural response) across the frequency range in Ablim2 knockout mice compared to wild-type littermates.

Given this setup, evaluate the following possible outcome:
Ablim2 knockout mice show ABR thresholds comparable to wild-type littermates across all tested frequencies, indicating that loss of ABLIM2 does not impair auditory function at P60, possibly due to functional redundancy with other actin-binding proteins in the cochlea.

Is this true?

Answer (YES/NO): YES